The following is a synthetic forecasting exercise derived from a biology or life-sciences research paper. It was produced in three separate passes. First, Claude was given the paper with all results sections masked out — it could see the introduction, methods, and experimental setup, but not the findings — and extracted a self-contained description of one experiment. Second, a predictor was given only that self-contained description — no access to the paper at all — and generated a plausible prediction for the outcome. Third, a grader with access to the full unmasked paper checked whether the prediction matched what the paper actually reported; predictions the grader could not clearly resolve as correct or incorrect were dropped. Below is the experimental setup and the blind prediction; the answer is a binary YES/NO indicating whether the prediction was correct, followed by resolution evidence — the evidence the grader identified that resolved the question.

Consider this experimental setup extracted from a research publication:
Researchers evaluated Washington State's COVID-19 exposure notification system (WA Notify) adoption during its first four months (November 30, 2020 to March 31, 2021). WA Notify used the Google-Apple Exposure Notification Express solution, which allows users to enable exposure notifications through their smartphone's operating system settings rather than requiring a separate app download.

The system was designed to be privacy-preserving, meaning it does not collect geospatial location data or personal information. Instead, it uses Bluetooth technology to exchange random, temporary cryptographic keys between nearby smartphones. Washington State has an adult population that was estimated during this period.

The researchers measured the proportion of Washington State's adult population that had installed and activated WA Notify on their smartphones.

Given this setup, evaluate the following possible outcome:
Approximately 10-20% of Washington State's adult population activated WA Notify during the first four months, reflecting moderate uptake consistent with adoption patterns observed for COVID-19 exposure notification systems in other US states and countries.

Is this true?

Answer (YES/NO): NO